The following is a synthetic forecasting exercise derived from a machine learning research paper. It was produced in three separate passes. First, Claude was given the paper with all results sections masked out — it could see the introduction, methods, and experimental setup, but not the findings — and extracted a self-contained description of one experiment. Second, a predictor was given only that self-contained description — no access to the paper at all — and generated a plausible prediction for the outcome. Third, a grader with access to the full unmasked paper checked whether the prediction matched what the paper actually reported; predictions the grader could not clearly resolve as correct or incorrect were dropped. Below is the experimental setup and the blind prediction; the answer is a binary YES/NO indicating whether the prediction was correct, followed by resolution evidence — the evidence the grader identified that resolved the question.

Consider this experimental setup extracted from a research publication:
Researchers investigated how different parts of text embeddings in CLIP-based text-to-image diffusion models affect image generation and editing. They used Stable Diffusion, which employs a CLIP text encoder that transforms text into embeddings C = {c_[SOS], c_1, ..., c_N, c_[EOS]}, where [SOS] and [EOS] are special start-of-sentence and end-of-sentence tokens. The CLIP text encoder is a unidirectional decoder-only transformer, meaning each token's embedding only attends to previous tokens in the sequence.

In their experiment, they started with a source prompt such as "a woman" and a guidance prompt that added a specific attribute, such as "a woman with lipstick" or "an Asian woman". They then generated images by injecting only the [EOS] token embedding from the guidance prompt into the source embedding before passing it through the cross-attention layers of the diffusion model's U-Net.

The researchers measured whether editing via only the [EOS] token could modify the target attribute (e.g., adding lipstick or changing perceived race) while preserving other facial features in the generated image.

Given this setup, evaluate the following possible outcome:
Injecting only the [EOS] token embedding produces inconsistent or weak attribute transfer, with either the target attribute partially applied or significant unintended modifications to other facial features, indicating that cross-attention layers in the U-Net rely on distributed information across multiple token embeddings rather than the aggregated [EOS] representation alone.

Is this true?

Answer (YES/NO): NO